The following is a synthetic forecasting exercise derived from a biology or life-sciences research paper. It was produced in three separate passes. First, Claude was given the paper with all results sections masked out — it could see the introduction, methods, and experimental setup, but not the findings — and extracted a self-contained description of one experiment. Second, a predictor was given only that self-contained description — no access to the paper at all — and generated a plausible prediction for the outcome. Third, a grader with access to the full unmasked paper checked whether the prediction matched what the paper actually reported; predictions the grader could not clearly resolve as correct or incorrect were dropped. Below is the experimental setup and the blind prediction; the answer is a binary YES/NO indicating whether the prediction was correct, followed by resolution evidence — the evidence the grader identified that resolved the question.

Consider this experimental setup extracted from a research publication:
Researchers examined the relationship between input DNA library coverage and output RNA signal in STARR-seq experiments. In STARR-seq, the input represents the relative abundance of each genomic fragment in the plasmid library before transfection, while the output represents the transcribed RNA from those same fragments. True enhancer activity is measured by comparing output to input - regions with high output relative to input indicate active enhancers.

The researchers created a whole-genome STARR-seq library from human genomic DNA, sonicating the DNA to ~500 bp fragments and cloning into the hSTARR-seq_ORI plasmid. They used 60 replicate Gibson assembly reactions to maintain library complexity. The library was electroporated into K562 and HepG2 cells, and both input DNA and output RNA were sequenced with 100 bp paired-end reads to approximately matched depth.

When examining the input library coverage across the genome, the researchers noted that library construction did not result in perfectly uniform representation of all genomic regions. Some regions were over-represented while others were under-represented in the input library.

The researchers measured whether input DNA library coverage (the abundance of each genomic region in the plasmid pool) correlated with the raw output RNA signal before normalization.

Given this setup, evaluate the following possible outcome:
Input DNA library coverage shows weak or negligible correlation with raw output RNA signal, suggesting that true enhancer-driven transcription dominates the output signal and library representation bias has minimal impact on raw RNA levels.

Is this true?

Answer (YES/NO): NO